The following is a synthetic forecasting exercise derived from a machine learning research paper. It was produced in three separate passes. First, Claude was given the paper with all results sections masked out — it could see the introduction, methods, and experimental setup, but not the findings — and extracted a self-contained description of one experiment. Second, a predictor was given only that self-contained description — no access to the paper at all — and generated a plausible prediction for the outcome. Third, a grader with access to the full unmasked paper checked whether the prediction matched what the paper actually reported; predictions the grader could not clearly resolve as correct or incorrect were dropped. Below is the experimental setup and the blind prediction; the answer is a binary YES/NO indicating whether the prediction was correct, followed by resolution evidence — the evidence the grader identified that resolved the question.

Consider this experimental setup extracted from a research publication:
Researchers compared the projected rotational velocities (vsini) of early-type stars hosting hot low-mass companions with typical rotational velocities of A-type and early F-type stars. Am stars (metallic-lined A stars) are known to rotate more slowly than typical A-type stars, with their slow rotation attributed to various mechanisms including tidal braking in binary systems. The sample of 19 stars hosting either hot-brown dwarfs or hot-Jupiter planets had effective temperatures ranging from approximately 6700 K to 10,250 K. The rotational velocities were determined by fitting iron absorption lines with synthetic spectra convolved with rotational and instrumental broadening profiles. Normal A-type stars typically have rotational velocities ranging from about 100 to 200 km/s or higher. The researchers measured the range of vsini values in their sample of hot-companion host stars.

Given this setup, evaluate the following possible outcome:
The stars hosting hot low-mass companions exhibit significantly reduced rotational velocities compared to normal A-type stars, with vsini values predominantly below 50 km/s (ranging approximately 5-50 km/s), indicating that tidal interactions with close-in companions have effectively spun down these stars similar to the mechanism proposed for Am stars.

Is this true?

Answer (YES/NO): NO